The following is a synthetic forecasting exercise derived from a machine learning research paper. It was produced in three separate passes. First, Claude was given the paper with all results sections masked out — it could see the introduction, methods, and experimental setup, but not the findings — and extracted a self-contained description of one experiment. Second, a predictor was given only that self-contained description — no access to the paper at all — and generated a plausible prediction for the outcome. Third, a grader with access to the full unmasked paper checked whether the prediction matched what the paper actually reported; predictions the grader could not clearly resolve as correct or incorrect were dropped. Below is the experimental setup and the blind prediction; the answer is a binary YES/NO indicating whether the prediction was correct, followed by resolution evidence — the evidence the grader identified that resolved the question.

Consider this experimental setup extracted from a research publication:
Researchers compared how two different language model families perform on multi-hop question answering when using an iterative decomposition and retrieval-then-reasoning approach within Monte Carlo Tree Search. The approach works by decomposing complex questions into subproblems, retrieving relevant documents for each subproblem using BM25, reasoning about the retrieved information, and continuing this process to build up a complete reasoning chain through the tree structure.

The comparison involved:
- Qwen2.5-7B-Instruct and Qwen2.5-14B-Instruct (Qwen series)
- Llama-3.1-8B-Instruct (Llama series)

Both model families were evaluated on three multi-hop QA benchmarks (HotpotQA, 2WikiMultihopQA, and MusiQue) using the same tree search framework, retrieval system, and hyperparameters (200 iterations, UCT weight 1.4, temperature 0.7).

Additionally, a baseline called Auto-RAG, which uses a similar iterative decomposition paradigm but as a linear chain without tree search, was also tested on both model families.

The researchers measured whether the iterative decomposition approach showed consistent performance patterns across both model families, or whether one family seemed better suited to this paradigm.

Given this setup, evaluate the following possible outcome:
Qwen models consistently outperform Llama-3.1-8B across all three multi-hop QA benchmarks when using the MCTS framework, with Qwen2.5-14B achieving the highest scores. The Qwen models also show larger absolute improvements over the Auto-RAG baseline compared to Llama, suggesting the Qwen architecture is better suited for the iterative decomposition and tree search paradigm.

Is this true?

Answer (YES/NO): NO